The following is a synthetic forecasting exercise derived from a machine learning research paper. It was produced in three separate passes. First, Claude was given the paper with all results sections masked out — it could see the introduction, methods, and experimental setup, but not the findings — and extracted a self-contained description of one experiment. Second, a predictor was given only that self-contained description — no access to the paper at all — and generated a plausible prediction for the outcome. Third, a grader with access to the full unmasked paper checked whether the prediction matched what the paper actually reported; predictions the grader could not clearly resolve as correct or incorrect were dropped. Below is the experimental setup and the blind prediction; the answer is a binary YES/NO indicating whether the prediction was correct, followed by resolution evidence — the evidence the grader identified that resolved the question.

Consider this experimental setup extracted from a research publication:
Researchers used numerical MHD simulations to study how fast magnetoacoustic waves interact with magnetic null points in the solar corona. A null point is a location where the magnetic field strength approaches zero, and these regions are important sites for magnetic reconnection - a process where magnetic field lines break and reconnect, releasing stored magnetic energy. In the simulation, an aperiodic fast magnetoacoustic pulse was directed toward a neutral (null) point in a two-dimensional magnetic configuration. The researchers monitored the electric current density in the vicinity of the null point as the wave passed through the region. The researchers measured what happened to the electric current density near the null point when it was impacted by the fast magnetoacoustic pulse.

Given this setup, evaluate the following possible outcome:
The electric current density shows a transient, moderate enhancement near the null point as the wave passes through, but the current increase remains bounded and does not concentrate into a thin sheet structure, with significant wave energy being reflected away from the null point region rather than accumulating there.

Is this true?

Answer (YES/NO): NO